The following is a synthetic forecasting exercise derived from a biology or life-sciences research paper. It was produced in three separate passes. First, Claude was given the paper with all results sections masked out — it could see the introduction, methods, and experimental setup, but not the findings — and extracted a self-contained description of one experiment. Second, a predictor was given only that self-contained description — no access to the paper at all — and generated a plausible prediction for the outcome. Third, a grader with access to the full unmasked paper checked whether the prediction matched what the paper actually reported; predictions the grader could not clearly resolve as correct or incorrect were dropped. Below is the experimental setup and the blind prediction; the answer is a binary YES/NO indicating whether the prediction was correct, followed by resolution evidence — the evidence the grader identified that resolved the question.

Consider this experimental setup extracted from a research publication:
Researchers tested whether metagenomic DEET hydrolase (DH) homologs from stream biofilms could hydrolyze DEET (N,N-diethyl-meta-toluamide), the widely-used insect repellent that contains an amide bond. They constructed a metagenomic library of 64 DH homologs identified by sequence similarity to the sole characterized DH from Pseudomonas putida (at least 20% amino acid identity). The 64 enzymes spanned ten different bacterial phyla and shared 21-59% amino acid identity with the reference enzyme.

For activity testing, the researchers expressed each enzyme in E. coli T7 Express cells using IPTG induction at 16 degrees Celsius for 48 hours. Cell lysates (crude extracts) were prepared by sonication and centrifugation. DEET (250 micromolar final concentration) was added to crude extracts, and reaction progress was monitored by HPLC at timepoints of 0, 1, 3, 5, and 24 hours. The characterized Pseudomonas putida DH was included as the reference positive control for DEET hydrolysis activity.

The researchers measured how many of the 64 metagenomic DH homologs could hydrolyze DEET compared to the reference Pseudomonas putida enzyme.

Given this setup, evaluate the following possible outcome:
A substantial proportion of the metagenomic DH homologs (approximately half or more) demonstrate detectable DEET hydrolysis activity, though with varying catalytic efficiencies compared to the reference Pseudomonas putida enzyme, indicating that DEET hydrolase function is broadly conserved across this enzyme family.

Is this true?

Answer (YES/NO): NO